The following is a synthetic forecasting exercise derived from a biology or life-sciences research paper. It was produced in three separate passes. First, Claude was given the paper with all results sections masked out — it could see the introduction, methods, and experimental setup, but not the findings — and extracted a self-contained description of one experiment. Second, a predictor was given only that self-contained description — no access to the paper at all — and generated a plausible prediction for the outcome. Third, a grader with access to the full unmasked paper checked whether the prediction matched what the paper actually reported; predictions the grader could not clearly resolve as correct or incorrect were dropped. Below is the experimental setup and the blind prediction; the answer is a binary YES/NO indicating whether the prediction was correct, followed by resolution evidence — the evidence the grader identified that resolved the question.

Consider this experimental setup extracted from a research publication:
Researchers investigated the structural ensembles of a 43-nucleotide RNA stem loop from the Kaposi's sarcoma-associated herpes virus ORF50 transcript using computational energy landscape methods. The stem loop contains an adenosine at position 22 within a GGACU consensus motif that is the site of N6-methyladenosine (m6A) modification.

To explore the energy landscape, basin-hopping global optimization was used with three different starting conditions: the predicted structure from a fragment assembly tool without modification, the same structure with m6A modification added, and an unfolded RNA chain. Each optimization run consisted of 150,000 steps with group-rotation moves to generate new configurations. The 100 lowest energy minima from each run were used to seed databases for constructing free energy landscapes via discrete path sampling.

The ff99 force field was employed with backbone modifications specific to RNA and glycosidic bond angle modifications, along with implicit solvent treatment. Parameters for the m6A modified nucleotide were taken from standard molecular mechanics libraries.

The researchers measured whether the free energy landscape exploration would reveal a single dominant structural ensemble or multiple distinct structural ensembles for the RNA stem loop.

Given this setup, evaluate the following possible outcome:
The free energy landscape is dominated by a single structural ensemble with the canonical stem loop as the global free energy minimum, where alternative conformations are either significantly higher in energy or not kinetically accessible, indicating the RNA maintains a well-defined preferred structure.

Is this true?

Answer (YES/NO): NO